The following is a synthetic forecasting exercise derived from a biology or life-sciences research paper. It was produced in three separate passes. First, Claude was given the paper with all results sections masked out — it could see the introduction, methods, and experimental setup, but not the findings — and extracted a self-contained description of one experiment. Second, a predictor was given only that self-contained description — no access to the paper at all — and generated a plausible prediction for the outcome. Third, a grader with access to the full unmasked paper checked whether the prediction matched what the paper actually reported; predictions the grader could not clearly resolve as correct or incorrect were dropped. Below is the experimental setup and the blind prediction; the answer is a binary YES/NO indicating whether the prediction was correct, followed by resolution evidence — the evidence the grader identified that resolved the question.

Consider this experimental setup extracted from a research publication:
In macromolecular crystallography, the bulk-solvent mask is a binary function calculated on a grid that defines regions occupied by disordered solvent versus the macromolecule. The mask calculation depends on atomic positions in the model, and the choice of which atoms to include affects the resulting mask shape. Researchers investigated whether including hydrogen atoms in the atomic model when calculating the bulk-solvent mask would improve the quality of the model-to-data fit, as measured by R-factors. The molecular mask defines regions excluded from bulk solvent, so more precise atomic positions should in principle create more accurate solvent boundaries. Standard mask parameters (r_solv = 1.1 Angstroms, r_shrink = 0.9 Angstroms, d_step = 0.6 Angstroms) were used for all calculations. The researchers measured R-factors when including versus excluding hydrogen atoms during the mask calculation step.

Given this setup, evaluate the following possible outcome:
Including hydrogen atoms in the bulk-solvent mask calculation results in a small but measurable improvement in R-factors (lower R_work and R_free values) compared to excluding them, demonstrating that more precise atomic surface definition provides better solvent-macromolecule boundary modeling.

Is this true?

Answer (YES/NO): NO